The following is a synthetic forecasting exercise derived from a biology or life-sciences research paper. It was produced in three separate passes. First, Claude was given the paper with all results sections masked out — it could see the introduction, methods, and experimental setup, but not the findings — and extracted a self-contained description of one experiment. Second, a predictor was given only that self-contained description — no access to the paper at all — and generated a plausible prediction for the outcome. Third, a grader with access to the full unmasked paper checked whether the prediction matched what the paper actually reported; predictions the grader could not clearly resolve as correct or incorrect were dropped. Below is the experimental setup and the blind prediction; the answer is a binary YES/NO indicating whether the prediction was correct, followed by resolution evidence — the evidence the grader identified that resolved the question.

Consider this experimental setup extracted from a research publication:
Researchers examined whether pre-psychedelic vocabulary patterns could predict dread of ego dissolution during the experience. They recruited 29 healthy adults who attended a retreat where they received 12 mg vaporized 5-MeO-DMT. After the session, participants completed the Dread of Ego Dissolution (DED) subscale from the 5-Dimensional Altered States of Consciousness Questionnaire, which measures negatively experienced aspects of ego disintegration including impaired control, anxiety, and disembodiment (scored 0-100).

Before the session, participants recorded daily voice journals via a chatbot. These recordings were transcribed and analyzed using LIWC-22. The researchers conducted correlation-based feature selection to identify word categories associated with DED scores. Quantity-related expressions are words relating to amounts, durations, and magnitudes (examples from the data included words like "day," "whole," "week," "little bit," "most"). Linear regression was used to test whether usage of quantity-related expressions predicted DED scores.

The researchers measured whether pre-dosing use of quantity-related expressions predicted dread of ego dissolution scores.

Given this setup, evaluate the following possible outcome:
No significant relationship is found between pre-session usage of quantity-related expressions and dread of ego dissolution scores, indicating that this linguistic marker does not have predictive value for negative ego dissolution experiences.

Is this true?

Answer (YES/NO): NO